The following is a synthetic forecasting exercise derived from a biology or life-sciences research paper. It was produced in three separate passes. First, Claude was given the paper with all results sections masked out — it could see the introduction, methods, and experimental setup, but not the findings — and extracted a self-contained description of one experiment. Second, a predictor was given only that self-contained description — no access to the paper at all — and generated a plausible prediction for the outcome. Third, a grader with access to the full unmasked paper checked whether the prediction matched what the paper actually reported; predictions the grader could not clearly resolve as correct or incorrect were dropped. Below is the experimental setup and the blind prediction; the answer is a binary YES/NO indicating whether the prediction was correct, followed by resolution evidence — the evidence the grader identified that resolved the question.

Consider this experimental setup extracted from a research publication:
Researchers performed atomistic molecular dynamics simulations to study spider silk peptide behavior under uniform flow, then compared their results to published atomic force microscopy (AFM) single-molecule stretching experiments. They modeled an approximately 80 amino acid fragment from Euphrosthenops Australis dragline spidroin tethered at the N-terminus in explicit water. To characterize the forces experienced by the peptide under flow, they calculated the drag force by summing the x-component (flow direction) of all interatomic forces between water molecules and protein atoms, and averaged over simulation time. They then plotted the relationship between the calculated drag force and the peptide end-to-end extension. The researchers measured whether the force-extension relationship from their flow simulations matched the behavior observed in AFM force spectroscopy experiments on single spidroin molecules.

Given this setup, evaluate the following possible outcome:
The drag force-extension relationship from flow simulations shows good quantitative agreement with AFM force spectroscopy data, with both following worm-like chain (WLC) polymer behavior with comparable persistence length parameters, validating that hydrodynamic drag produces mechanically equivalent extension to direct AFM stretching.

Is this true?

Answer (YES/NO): NO